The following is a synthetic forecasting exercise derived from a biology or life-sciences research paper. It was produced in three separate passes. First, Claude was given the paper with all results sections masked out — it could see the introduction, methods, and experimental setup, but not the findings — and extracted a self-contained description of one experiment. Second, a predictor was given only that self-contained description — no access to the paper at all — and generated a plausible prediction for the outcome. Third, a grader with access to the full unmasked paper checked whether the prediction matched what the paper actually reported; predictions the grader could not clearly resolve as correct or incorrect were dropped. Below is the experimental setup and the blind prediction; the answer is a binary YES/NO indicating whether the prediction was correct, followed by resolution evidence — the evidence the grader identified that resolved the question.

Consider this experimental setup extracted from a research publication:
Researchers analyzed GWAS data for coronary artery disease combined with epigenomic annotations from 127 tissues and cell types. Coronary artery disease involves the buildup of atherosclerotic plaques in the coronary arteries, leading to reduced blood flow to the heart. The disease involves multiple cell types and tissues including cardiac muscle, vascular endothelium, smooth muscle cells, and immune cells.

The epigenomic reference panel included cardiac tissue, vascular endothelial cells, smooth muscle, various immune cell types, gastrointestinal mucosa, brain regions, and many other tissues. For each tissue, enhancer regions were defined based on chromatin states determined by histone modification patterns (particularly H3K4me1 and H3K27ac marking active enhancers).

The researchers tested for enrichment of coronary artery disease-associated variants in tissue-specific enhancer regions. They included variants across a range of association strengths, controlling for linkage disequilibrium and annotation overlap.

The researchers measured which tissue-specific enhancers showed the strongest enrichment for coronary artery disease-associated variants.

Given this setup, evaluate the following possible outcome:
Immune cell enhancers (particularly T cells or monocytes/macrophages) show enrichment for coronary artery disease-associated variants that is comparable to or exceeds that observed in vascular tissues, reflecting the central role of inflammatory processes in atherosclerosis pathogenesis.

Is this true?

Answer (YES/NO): NO